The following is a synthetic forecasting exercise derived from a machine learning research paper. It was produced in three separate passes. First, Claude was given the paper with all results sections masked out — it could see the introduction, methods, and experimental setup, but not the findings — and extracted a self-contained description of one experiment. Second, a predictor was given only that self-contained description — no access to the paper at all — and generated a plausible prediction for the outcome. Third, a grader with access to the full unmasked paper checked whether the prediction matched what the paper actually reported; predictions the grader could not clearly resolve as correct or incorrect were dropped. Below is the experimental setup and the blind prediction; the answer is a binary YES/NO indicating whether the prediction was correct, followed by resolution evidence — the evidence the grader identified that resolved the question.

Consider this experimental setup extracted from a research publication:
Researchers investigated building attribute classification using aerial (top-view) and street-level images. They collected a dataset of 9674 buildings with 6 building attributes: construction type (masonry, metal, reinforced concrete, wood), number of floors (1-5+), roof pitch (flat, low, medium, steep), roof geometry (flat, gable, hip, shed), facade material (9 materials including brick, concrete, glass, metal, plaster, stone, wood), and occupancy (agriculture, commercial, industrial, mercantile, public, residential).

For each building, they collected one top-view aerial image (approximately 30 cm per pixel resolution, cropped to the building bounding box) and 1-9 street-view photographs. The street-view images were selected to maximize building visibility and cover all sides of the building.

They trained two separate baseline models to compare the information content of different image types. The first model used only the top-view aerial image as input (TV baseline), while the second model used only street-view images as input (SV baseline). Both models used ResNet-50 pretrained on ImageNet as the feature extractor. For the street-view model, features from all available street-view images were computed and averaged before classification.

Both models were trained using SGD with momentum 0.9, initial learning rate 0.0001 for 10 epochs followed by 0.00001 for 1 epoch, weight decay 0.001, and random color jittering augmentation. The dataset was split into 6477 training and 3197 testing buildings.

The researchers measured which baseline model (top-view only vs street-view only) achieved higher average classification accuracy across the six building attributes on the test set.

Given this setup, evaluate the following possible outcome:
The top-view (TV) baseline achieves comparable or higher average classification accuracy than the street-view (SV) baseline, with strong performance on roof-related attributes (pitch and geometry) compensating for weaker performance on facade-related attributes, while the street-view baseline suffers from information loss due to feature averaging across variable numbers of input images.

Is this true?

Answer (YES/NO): NO